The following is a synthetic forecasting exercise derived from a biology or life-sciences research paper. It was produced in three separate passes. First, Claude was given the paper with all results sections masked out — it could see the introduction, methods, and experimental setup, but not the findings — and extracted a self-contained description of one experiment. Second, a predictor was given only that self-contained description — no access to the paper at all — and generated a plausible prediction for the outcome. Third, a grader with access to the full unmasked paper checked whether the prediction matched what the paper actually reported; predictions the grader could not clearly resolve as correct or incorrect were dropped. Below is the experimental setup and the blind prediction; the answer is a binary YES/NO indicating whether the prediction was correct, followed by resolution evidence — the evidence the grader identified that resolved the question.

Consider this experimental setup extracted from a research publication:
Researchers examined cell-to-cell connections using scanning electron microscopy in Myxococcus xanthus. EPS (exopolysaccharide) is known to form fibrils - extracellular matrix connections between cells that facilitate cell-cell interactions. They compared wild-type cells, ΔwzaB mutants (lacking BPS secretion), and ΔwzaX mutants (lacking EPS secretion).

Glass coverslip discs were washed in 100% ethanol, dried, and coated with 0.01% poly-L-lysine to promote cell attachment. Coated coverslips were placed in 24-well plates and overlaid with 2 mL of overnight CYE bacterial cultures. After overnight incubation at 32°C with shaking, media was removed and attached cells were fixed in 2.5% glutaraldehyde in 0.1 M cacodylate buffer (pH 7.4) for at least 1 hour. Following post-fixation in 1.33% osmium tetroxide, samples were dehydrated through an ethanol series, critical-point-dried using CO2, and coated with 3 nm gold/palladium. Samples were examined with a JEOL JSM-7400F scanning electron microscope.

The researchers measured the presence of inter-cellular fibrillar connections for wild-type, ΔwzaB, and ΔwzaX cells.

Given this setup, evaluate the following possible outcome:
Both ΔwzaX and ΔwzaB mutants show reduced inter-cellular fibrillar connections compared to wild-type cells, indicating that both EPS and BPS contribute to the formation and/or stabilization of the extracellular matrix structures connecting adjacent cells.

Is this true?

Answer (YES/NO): YES